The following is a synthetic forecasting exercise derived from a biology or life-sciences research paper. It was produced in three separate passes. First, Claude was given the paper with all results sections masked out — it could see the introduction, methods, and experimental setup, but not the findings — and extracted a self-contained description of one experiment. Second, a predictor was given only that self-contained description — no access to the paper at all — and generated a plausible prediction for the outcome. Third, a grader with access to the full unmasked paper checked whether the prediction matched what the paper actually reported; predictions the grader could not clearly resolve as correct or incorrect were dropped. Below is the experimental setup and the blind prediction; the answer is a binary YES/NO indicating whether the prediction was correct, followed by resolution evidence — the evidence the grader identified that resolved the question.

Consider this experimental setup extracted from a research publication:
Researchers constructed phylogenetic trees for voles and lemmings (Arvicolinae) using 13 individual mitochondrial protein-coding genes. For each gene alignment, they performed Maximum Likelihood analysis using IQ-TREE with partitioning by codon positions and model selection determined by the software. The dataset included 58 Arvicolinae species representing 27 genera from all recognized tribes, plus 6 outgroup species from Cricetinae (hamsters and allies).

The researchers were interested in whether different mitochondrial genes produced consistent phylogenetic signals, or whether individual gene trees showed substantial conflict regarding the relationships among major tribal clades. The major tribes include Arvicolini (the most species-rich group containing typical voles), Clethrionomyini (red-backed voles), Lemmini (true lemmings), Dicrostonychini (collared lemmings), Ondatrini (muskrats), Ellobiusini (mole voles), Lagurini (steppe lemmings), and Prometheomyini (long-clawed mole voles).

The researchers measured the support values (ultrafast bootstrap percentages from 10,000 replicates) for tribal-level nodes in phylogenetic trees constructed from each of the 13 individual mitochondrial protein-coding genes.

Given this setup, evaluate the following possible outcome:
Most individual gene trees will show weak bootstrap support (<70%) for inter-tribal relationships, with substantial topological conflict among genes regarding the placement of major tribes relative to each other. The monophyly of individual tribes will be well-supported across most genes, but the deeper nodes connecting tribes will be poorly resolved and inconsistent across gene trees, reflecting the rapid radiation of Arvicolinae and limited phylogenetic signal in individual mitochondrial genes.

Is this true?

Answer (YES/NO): YES